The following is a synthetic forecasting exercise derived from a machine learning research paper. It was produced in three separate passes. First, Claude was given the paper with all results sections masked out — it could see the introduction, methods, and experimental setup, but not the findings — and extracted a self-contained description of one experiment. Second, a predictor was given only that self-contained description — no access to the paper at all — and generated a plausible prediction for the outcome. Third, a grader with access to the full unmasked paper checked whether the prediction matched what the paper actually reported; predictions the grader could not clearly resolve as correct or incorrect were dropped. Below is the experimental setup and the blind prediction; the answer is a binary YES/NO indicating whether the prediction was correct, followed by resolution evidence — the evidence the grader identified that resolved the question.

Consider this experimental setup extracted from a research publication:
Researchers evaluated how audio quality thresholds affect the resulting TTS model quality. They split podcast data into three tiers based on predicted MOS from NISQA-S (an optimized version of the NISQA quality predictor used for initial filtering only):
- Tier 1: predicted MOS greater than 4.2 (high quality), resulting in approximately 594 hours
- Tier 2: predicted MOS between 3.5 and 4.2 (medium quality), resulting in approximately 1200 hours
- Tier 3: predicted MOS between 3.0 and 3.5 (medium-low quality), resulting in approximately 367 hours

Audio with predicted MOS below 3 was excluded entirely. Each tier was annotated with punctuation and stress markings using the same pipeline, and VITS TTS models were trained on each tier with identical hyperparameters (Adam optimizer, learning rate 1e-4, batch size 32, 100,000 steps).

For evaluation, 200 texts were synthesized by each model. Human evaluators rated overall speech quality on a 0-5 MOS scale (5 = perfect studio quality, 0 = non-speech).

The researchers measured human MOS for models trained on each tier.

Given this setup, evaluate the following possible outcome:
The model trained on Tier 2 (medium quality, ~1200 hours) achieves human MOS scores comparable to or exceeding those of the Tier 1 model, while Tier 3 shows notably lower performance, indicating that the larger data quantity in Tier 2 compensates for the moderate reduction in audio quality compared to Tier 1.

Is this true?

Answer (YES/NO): NO